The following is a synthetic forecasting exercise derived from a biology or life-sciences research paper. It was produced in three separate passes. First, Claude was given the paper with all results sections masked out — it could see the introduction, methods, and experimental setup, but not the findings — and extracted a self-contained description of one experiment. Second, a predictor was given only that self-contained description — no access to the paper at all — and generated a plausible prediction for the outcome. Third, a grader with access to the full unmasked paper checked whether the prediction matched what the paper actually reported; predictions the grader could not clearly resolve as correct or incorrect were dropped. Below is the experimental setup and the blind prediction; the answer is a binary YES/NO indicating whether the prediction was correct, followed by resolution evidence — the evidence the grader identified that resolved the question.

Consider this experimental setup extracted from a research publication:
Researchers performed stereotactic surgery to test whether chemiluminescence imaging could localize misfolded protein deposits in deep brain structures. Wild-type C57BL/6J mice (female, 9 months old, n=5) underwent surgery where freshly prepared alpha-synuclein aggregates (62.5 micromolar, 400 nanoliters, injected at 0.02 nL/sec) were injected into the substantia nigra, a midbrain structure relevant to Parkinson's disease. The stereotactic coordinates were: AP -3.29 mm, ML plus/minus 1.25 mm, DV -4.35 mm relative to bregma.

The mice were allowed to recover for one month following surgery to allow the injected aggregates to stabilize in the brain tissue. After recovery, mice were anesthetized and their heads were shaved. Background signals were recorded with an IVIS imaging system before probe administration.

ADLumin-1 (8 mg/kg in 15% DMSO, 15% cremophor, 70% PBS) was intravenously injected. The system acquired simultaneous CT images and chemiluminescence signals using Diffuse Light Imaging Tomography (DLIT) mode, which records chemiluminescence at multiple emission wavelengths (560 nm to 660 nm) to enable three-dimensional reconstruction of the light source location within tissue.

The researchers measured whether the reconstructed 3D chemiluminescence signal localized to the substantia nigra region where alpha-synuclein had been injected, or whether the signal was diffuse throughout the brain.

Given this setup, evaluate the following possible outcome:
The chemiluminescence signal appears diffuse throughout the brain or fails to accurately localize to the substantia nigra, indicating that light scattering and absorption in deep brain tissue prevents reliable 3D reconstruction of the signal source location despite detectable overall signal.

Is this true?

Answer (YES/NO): NO